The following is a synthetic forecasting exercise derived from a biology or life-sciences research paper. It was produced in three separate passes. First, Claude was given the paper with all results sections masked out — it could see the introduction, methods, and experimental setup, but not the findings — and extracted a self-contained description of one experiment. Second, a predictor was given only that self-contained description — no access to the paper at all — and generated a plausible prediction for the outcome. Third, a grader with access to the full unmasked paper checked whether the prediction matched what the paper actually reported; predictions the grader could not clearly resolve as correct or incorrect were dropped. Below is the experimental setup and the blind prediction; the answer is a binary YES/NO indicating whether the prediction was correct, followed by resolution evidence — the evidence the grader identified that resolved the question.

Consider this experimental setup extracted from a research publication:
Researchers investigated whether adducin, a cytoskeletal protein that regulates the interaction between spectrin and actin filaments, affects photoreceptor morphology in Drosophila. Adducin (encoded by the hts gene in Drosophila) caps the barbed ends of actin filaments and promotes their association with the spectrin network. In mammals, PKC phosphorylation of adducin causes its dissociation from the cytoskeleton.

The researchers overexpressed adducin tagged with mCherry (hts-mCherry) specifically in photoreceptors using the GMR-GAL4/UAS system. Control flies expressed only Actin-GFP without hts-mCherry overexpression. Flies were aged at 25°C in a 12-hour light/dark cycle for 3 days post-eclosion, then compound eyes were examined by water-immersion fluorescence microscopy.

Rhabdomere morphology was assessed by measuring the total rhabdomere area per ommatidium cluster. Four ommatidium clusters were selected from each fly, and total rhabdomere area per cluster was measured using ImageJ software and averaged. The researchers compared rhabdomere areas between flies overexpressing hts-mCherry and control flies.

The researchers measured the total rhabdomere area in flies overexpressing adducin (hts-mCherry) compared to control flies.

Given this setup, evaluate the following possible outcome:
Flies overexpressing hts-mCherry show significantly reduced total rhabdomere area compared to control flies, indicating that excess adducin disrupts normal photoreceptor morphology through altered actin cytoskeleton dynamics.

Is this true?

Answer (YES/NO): NO